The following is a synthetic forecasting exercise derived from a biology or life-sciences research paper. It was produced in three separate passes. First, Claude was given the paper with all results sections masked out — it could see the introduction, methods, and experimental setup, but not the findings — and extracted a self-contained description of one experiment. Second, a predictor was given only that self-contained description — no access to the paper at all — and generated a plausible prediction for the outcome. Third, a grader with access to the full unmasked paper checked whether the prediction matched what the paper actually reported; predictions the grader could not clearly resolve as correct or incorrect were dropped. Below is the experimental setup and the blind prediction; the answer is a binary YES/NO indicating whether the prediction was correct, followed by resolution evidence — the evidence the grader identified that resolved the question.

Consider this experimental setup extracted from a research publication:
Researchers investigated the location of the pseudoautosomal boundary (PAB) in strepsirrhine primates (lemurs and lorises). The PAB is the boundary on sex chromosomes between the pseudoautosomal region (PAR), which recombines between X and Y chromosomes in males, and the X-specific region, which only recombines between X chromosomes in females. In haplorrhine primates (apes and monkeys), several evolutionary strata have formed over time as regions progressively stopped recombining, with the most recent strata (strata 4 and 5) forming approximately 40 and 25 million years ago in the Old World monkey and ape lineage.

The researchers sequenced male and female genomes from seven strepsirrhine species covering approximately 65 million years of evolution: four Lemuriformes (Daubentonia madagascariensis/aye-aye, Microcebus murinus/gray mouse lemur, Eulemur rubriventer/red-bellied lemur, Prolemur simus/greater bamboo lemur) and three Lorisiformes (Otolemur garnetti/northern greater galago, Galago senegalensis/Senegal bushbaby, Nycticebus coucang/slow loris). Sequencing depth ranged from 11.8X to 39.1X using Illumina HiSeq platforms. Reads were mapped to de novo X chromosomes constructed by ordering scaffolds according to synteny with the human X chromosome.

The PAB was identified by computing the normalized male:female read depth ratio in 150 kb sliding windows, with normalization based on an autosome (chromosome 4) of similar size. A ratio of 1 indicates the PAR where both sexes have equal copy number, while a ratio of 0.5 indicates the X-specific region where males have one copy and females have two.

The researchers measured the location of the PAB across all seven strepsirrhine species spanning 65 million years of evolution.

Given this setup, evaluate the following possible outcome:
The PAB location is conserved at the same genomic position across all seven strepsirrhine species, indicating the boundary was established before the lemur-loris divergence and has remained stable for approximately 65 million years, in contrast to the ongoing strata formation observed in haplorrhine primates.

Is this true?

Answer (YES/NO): YES